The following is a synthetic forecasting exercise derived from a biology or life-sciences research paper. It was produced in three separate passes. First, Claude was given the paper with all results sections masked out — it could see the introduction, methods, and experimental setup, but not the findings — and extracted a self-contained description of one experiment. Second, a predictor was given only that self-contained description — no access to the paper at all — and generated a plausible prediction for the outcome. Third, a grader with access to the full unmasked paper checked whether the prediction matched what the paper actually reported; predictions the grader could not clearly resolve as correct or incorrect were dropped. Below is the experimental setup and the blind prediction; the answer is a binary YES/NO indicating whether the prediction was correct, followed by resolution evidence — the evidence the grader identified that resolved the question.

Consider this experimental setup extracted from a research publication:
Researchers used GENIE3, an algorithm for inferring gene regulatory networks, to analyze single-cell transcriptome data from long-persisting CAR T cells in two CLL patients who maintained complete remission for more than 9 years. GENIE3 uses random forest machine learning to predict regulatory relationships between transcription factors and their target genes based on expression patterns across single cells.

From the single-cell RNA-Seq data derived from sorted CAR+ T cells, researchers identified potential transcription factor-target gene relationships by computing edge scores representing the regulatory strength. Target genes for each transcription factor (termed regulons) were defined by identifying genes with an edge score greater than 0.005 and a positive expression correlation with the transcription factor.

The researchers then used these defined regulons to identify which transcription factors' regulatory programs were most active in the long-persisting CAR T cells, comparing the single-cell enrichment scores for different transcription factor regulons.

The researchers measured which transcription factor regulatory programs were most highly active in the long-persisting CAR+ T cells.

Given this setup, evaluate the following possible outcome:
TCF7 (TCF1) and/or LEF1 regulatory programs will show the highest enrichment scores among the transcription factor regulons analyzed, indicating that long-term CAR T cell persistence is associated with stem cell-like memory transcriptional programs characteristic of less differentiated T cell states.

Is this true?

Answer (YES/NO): NO